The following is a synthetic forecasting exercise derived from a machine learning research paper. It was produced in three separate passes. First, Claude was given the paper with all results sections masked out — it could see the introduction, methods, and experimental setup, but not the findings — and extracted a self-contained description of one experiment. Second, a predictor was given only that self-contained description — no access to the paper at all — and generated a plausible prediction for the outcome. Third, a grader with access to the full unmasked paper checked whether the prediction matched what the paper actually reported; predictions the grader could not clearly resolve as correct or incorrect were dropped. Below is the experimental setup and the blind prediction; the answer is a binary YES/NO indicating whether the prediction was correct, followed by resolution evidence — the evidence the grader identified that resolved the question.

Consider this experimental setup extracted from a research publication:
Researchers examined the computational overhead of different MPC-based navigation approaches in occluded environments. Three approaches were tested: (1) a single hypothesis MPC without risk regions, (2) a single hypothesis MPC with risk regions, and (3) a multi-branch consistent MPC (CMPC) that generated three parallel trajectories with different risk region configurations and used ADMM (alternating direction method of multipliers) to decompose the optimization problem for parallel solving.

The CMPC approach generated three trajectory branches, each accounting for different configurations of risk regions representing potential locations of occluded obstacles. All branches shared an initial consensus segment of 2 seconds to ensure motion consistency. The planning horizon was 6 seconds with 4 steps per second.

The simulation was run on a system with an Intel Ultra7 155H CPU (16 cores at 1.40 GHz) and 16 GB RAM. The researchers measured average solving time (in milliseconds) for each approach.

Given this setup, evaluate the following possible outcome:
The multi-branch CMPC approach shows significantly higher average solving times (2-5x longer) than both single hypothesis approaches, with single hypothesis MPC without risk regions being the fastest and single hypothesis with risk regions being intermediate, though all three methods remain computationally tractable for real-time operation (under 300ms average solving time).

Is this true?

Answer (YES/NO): NO